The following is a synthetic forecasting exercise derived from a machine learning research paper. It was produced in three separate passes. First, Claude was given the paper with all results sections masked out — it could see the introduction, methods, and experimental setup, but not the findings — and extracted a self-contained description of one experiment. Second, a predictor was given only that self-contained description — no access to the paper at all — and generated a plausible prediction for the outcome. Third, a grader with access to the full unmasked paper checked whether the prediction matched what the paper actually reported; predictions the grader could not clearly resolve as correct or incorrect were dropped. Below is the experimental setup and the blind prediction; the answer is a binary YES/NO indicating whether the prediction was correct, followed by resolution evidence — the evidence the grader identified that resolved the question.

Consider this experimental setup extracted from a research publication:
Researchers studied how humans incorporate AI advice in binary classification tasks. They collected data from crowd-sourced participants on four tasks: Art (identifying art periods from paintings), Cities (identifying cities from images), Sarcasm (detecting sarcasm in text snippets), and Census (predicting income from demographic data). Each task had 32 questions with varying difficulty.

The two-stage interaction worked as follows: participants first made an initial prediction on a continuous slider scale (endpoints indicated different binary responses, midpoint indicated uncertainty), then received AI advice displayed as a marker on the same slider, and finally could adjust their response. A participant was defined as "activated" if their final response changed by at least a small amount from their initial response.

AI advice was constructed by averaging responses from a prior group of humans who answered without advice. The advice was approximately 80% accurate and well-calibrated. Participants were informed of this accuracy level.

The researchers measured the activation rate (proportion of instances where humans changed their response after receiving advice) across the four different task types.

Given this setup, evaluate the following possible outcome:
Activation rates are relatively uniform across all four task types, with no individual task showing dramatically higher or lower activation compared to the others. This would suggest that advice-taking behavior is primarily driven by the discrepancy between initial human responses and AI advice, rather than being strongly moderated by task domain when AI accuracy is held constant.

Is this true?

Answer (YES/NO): NO